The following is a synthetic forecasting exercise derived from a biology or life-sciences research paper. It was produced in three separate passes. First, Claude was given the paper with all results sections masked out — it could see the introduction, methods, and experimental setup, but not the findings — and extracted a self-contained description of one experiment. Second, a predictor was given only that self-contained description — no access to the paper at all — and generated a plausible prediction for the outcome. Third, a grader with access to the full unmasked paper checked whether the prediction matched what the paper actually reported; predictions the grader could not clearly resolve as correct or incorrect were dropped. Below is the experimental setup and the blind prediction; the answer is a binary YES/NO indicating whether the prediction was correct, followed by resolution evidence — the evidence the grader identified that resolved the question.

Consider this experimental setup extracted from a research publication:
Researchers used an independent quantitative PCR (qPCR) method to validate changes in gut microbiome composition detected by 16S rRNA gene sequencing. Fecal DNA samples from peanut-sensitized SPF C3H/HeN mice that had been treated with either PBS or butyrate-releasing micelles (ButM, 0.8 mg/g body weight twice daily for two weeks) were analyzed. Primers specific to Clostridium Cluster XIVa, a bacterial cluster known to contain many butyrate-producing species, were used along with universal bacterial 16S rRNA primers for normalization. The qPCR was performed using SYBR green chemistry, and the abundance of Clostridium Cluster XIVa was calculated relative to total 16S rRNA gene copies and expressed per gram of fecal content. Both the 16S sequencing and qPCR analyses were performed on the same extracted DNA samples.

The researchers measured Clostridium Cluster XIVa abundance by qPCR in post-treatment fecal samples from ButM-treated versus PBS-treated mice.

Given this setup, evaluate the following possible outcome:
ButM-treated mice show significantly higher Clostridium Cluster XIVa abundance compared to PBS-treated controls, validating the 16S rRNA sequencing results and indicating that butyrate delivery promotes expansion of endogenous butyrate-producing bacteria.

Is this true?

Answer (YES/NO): YES